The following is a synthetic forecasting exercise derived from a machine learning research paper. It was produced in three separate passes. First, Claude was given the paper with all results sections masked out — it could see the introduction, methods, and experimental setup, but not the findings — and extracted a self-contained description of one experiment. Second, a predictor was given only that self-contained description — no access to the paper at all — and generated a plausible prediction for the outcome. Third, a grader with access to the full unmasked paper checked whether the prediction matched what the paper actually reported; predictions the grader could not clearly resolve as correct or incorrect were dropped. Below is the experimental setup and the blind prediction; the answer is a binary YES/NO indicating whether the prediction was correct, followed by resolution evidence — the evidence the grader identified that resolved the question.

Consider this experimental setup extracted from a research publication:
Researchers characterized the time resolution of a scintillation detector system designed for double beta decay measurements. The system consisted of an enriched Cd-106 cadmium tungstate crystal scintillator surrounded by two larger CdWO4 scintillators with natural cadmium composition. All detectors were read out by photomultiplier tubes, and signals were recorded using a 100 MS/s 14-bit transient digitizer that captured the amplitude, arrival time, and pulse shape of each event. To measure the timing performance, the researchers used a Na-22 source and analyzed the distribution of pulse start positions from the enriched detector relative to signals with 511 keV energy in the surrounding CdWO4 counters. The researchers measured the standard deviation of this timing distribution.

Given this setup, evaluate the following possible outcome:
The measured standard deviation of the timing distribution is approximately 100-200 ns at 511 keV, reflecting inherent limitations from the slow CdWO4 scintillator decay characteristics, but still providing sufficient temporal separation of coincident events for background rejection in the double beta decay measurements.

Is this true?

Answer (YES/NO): NO